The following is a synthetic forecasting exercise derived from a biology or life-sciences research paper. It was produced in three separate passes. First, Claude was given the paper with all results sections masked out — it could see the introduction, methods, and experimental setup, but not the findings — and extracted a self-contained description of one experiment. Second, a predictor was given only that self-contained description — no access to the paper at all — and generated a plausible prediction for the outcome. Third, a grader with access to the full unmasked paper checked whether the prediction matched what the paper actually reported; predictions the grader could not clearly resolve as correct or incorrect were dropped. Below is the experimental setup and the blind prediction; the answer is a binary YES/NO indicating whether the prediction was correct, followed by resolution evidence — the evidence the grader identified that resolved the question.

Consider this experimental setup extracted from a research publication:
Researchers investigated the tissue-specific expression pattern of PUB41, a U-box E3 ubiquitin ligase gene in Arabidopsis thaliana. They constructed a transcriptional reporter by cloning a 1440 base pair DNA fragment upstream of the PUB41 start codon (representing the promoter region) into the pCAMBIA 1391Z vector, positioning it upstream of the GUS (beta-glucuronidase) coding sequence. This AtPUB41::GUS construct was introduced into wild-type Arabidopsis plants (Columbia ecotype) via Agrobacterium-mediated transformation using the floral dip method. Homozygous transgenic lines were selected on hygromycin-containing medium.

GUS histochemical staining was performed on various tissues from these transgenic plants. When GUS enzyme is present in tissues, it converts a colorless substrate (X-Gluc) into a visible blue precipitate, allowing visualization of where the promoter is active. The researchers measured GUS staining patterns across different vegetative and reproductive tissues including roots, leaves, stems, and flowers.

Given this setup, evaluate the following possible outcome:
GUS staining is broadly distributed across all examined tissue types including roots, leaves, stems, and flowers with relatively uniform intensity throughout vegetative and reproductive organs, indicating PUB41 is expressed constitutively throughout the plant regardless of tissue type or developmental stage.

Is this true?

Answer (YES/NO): NO